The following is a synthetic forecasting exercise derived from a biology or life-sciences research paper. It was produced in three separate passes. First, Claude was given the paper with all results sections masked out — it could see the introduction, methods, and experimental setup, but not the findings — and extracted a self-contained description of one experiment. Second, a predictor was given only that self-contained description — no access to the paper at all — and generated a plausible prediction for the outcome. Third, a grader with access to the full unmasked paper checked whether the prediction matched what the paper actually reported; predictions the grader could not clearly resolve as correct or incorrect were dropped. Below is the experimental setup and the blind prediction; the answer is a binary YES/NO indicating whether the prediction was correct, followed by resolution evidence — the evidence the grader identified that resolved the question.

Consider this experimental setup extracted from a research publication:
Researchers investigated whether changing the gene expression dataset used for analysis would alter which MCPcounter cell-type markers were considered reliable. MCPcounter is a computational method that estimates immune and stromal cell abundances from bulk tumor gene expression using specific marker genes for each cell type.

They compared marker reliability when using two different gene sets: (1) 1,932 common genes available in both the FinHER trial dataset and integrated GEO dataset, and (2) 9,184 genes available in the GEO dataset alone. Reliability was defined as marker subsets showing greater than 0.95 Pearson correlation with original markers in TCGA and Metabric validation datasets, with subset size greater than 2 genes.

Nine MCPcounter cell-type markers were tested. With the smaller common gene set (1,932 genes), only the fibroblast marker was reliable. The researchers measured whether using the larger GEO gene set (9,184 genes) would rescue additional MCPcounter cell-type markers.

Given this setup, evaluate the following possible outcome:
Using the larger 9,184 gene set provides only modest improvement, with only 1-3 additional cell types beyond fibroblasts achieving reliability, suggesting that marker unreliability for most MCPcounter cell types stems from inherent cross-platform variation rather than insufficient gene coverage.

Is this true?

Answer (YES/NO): NO